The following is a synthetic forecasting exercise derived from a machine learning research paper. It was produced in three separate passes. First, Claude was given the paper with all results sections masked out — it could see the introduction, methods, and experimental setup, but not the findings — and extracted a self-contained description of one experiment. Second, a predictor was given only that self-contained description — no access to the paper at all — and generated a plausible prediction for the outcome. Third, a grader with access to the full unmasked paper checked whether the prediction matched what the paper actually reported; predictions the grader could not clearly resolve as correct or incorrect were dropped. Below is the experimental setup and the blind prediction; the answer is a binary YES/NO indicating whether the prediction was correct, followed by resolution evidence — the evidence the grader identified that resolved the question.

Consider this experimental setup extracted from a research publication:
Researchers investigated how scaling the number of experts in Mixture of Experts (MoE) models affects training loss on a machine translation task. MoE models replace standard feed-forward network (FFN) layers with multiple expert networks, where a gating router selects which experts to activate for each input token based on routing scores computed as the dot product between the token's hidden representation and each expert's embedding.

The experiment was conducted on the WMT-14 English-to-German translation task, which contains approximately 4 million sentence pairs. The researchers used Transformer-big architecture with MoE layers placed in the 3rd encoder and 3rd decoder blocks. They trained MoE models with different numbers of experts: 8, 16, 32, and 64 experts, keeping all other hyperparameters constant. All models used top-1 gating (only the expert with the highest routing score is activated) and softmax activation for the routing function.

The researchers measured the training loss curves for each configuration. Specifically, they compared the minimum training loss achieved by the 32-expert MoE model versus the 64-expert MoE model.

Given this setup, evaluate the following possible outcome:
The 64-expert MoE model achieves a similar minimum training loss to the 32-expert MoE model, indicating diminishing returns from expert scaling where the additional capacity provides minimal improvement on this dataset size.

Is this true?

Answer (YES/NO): NO